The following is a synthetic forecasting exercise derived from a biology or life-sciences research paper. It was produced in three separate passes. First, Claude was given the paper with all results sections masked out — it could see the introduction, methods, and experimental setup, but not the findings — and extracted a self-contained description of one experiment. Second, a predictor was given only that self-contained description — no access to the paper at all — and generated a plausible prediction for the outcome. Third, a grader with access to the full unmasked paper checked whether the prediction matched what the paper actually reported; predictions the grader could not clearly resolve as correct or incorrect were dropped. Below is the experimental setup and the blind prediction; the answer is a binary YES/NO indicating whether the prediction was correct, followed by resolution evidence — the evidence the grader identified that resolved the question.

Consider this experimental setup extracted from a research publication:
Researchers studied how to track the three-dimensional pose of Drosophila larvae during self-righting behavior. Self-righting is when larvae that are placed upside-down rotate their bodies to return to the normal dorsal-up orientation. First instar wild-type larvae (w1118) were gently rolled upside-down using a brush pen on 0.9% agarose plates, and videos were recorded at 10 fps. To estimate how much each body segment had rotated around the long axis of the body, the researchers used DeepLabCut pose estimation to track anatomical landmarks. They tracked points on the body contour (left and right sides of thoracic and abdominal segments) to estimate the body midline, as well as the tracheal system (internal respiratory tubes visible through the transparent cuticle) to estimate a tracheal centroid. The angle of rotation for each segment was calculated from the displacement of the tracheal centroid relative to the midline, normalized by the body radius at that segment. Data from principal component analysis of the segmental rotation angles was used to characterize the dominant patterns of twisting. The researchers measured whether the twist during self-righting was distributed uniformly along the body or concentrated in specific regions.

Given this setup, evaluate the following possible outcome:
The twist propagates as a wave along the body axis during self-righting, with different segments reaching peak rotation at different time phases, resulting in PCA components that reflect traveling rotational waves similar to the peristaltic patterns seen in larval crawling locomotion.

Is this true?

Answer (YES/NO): NO